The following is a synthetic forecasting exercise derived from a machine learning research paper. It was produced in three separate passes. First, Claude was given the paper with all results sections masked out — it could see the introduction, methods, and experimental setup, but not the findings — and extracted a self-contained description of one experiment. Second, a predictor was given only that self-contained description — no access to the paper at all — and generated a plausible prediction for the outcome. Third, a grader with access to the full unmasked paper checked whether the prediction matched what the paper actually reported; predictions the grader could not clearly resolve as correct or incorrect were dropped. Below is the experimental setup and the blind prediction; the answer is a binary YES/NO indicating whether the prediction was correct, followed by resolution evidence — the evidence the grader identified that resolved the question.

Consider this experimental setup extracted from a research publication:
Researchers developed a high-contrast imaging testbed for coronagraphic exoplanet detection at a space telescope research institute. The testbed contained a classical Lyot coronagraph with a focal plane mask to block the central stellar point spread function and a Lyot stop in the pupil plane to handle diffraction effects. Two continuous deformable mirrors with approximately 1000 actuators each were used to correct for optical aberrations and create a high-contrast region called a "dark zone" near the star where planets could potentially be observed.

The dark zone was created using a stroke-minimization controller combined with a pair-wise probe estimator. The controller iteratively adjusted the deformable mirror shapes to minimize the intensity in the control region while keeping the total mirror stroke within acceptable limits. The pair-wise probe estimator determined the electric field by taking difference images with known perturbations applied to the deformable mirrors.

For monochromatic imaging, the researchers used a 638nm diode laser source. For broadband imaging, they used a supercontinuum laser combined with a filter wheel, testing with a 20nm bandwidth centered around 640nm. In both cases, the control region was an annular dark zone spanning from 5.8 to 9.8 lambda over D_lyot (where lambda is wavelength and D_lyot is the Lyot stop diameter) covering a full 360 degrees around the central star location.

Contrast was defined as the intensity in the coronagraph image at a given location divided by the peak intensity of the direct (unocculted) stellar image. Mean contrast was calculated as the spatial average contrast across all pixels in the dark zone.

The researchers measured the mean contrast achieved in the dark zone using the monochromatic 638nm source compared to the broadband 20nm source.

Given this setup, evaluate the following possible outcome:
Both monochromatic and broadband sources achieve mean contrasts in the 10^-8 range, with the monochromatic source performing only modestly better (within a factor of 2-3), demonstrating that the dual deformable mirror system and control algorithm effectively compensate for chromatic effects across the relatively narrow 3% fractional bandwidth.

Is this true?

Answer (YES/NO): NO